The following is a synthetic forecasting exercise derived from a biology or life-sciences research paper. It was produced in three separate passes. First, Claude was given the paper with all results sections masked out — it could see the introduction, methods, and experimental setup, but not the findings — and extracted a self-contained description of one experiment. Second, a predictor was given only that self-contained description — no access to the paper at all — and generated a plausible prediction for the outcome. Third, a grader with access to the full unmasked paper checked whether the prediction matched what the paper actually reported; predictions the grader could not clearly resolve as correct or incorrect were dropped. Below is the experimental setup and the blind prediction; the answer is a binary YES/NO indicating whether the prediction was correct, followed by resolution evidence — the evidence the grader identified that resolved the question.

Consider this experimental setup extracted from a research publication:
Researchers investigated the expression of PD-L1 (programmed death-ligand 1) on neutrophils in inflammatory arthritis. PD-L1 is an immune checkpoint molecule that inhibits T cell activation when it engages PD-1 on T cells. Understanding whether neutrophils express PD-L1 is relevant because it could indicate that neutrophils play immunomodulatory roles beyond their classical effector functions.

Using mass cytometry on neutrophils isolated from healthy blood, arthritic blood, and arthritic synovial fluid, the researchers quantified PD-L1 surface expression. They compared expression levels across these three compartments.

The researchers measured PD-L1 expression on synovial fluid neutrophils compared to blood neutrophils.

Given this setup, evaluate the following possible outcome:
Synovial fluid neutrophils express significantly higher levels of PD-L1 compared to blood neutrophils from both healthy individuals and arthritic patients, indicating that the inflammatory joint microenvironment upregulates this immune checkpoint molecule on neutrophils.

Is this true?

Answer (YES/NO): YES